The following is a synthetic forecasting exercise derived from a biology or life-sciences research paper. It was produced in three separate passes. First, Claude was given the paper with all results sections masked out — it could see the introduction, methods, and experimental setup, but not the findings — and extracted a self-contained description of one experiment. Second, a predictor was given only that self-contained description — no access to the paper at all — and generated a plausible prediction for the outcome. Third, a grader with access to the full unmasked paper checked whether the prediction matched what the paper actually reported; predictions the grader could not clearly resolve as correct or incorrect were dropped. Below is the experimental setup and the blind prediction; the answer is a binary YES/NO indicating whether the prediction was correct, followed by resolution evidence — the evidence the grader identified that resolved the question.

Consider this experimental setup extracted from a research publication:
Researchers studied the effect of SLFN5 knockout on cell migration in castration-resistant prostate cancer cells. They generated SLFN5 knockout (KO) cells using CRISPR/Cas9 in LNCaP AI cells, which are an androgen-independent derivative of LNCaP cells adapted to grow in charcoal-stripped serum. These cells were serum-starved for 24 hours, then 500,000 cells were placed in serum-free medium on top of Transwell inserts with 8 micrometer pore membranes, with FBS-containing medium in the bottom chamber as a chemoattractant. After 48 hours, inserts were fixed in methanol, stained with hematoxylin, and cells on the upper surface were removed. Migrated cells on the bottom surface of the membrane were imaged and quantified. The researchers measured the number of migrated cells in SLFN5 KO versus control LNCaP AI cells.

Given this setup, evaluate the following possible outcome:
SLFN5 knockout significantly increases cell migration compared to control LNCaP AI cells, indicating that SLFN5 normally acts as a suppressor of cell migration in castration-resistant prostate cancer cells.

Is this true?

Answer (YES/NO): NO